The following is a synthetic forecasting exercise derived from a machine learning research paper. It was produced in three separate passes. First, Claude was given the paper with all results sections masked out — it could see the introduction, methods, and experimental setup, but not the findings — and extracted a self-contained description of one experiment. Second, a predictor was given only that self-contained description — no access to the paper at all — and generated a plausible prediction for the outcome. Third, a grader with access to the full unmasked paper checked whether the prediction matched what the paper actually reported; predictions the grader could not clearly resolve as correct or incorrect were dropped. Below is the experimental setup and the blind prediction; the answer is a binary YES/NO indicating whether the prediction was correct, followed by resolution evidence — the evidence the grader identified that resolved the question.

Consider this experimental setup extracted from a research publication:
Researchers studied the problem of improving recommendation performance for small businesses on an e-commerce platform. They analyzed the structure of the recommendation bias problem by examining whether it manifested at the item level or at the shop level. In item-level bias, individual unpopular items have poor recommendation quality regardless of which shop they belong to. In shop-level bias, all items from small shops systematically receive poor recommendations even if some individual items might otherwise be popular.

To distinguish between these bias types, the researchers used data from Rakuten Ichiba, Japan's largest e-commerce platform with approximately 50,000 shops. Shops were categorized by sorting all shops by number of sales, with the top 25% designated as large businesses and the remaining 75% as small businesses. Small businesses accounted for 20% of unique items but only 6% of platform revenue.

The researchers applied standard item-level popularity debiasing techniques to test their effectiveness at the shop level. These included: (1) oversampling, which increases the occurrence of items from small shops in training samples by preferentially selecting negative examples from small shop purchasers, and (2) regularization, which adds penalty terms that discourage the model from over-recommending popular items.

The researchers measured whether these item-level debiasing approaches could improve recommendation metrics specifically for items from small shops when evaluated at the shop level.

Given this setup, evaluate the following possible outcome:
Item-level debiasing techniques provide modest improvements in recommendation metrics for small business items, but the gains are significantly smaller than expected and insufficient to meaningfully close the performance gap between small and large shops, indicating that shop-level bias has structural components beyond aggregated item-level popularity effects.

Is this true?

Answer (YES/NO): NO